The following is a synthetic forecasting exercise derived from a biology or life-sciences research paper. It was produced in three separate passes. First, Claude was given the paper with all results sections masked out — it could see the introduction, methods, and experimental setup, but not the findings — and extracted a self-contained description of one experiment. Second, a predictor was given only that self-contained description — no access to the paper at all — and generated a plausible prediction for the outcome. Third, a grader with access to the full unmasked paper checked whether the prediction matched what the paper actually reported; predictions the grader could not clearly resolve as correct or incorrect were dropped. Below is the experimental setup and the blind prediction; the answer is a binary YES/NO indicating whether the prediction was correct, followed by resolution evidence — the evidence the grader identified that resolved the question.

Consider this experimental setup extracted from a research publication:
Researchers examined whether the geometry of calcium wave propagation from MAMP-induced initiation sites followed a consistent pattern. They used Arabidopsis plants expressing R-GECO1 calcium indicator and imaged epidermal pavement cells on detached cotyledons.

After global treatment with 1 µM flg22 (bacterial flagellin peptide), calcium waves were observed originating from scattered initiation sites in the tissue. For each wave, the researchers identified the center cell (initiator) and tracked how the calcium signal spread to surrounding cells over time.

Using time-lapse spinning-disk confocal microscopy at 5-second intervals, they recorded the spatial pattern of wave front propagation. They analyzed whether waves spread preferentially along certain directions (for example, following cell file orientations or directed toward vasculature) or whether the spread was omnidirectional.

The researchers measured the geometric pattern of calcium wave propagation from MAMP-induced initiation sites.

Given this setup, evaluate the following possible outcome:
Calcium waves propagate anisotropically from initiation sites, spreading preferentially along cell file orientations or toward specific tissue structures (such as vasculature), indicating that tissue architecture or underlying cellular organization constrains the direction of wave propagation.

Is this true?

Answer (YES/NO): NO